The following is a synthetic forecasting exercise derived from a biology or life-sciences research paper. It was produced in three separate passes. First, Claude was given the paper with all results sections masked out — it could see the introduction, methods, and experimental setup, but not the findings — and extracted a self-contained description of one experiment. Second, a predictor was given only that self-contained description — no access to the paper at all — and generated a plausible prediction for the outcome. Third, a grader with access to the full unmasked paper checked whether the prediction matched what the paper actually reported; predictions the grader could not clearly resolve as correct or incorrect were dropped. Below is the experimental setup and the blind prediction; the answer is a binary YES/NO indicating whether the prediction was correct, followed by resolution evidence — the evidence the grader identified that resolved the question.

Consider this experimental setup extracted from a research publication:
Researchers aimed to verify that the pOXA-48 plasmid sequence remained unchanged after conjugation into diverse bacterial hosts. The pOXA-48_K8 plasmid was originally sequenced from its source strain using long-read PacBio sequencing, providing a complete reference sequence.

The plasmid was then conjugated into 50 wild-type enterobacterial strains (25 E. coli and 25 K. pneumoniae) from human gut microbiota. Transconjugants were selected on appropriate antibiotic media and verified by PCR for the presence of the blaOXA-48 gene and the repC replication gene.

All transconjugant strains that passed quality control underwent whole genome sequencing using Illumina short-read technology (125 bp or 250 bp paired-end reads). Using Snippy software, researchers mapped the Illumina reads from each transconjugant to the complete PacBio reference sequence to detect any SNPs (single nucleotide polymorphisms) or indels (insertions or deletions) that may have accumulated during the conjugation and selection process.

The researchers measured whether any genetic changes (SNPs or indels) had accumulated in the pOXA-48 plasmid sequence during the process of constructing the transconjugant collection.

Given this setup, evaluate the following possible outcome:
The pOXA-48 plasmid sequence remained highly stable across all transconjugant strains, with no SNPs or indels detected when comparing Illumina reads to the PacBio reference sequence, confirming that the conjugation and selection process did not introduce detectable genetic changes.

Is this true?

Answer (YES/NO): YES